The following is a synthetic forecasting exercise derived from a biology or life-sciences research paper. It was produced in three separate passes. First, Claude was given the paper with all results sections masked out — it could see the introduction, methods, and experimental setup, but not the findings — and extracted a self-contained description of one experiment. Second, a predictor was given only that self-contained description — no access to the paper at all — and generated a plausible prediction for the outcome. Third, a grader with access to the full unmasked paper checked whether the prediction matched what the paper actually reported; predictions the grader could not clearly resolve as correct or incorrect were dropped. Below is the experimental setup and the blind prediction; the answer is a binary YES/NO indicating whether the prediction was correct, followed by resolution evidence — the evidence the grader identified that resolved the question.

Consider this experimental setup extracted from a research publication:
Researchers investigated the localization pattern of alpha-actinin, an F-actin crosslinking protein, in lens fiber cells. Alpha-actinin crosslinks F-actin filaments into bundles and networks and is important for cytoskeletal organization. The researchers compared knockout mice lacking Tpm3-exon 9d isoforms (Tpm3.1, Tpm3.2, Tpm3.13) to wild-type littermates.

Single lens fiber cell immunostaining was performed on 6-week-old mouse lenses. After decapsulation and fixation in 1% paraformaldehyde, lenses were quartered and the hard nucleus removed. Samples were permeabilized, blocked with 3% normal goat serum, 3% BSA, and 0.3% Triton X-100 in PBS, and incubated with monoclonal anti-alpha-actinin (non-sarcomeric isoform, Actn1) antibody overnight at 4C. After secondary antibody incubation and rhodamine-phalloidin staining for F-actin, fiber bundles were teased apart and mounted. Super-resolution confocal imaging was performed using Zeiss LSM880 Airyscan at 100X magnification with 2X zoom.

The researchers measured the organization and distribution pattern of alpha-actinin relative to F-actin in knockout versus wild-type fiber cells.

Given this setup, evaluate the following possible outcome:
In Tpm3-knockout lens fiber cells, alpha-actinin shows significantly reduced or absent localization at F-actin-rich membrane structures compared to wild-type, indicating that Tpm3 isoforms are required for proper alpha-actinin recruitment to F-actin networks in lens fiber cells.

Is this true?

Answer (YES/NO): NO